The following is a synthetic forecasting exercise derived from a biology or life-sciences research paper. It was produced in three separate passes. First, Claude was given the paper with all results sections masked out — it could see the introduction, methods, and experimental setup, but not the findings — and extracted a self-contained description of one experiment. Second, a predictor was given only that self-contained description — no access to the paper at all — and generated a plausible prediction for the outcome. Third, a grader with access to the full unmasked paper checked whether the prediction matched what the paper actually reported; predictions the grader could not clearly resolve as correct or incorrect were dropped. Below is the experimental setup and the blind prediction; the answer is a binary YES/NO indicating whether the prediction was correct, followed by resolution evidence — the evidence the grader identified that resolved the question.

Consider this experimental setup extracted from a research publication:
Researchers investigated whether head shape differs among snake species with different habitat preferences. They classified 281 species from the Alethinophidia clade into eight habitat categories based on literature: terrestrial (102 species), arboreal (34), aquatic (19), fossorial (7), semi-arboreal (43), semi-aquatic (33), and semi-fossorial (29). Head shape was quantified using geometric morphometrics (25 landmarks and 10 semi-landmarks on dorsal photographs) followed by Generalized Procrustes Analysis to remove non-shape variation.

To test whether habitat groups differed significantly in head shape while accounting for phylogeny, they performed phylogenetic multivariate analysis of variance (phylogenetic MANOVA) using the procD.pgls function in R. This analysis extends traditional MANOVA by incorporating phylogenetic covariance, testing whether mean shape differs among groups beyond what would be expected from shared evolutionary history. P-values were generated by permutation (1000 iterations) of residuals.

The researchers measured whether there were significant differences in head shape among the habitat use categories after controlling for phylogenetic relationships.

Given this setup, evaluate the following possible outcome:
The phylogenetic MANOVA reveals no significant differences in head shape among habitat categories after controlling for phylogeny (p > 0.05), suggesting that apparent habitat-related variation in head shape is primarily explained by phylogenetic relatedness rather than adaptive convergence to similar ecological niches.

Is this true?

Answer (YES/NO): NO